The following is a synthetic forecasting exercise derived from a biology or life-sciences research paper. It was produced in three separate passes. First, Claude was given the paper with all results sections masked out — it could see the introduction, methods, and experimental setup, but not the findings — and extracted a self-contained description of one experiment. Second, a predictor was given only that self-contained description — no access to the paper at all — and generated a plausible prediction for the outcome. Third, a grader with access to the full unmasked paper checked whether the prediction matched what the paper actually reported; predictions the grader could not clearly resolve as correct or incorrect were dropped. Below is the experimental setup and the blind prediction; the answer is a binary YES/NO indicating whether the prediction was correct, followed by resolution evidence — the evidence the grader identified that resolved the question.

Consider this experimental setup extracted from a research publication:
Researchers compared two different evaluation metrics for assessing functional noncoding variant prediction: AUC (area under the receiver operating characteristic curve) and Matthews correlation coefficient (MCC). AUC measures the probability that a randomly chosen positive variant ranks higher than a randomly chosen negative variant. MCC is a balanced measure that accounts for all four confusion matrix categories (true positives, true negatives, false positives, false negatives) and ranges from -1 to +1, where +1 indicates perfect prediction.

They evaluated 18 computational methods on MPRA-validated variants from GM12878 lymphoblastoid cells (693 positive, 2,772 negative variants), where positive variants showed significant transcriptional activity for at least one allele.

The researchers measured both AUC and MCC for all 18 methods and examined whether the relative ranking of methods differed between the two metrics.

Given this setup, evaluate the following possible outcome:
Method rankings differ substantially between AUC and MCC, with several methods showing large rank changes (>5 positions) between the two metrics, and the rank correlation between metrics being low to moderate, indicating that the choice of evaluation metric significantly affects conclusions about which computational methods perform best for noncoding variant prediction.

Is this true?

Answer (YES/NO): NO